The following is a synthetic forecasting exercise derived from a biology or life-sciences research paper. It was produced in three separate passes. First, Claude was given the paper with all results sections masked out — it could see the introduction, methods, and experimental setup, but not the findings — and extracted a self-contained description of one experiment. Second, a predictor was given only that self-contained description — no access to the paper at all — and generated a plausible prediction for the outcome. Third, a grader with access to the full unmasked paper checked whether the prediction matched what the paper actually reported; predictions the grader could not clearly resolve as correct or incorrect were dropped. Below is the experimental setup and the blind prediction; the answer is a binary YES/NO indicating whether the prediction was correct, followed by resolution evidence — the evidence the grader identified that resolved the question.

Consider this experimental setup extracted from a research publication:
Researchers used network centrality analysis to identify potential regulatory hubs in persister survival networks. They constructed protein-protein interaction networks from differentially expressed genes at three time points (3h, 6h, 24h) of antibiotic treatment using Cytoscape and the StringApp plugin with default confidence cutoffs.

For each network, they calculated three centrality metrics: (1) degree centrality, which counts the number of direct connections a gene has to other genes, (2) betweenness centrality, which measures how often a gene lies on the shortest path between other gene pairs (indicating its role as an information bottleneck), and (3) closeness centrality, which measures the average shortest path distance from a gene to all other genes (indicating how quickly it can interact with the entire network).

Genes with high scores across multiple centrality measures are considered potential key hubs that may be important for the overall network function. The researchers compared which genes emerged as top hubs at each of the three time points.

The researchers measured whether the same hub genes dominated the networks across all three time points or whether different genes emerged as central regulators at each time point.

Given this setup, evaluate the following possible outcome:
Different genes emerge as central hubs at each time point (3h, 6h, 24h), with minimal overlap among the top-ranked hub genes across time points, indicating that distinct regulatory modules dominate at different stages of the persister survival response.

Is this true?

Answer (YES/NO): NO